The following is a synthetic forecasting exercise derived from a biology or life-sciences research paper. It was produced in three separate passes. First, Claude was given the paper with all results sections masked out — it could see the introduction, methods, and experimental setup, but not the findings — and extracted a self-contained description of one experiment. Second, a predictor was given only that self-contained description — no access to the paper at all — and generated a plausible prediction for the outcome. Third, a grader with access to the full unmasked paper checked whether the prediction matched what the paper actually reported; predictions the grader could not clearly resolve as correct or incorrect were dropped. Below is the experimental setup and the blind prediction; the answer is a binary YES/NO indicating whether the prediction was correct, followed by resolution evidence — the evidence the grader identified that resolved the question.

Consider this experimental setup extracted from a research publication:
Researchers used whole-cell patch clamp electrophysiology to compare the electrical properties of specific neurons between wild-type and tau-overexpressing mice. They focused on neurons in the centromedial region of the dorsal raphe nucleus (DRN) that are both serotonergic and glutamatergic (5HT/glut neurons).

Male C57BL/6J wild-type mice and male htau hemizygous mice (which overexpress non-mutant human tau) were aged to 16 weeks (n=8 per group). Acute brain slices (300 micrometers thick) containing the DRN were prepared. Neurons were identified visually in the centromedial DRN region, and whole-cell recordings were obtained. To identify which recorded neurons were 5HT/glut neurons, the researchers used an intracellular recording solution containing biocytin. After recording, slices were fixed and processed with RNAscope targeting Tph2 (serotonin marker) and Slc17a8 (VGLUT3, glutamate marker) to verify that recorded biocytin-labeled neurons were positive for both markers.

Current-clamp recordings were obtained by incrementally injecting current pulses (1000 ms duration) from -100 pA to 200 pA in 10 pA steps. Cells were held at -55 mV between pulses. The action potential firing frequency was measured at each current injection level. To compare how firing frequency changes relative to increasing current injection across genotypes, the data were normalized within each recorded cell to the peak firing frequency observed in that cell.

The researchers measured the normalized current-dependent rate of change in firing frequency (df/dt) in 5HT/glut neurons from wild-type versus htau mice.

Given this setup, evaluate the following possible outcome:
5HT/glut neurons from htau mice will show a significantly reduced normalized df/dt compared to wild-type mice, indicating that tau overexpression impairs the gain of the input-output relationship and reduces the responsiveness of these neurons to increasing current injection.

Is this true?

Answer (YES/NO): NO